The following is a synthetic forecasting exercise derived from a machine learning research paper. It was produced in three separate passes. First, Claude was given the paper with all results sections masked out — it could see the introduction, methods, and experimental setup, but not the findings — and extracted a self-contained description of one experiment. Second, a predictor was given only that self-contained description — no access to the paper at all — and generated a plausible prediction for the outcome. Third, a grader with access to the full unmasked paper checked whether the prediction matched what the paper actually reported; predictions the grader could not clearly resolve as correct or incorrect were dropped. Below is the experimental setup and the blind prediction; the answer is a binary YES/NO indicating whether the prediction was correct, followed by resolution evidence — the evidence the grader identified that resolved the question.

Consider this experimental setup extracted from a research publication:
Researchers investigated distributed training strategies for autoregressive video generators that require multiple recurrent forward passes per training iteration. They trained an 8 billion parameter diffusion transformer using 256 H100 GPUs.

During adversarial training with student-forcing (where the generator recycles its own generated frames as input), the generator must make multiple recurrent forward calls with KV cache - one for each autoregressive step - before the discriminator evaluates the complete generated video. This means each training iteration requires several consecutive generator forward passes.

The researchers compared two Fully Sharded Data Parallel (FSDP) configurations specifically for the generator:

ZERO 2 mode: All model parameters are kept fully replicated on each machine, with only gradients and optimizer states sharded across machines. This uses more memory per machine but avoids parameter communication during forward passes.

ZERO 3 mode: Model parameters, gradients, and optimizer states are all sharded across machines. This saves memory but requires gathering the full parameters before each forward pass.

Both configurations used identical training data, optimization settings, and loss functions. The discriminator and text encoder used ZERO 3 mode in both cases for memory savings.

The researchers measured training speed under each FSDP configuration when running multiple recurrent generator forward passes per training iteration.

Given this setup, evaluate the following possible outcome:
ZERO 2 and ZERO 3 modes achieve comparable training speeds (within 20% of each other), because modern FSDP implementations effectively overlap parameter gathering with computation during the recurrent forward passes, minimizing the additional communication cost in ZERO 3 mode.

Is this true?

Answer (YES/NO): NO